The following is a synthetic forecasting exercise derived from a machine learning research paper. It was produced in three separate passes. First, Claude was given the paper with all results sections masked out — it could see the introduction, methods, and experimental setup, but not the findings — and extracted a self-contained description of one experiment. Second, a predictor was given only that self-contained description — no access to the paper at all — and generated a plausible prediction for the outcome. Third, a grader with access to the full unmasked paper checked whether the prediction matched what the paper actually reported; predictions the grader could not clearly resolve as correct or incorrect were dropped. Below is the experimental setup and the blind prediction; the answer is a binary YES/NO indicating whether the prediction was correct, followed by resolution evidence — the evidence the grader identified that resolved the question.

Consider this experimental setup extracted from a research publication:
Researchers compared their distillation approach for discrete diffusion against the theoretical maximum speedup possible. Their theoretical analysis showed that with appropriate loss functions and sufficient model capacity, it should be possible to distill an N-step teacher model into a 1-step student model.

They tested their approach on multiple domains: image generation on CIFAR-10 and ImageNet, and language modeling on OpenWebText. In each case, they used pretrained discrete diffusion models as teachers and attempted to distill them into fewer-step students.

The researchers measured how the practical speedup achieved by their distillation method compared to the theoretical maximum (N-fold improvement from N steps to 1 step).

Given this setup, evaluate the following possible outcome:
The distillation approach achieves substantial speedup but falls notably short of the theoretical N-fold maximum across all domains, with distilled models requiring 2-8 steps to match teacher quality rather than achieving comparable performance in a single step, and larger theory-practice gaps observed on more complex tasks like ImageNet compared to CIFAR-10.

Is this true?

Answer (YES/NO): NO